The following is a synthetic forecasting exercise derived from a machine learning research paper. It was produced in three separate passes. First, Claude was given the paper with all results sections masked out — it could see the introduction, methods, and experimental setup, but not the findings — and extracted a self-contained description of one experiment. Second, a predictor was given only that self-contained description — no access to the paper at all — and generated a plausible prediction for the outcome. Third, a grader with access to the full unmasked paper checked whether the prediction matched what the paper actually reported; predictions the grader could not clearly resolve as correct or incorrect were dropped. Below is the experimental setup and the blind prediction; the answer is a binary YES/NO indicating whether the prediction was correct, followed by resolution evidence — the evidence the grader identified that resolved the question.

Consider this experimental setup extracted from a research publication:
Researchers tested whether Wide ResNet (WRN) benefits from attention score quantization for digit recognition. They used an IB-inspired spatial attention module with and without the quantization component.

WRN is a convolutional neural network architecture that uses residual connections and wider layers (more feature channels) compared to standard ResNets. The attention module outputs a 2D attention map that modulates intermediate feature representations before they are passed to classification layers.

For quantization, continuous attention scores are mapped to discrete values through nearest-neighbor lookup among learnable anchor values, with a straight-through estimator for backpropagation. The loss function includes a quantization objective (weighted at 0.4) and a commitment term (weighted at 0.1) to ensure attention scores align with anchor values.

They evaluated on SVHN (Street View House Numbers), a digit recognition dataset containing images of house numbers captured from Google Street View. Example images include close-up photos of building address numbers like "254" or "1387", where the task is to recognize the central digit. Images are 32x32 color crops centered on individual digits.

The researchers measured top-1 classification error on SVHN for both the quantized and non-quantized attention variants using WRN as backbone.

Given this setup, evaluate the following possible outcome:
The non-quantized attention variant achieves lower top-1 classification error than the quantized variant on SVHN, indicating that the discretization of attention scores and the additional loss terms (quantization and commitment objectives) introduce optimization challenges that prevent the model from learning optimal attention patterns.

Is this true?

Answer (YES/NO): NO